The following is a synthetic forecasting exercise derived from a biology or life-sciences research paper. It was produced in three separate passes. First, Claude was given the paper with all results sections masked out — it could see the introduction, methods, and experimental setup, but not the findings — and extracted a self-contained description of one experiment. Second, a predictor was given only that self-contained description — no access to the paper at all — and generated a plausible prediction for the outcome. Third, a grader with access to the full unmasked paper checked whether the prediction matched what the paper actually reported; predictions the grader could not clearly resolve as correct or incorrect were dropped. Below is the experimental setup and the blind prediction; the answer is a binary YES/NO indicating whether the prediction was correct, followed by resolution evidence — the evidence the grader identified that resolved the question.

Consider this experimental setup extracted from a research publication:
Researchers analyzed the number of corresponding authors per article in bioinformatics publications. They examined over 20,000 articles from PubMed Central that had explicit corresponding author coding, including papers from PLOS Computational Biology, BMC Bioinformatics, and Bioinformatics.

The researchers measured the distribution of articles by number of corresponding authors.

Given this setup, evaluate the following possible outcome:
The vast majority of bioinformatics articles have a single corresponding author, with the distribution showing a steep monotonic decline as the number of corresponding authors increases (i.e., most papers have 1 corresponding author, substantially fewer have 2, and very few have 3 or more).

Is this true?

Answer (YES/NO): YES